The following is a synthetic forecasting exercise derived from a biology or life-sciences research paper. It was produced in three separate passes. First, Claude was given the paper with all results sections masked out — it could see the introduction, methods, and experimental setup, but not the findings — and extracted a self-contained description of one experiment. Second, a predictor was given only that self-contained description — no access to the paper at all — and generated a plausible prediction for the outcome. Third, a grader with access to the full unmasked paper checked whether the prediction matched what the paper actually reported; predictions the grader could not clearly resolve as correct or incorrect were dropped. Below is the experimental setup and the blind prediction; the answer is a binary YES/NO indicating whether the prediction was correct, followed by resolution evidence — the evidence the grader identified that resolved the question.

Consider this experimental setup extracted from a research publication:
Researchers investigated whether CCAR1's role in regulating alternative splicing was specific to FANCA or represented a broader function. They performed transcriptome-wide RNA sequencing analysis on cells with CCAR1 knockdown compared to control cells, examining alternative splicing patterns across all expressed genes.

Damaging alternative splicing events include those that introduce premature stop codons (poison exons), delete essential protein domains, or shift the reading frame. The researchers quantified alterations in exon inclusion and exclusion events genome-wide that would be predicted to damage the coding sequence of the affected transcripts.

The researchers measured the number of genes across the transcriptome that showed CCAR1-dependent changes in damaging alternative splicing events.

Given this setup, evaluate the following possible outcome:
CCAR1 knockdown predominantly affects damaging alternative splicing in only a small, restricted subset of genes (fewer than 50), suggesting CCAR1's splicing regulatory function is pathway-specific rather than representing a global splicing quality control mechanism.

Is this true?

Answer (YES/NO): NO